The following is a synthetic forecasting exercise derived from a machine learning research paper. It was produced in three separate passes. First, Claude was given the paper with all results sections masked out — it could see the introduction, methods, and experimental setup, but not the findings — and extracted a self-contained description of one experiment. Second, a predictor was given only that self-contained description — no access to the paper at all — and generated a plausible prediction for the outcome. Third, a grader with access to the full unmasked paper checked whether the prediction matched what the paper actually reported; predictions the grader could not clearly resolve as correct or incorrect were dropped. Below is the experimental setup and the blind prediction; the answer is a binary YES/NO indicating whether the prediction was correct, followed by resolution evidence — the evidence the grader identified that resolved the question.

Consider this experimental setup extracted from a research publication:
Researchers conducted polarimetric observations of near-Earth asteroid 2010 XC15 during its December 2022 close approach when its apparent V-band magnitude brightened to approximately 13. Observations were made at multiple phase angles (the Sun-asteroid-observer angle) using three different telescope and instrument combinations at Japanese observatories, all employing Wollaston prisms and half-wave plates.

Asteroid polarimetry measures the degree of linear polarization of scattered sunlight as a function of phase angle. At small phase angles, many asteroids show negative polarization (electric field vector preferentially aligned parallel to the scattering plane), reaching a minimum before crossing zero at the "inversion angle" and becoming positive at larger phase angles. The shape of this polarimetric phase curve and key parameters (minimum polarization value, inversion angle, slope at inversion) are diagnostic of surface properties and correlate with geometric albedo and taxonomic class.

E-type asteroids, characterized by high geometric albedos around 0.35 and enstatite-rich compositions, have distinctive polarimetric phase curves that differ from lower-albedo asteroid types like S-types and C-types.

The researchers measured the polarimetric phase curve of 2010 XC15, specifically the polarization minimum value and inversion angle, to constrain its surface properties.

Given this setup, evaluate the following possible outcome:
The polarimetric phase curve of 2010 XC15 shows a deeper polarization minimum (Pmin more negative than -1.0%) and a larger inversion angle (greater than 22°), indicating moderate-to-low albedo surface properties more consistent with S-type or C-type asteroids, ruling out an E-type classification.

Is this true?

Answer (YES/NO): NO